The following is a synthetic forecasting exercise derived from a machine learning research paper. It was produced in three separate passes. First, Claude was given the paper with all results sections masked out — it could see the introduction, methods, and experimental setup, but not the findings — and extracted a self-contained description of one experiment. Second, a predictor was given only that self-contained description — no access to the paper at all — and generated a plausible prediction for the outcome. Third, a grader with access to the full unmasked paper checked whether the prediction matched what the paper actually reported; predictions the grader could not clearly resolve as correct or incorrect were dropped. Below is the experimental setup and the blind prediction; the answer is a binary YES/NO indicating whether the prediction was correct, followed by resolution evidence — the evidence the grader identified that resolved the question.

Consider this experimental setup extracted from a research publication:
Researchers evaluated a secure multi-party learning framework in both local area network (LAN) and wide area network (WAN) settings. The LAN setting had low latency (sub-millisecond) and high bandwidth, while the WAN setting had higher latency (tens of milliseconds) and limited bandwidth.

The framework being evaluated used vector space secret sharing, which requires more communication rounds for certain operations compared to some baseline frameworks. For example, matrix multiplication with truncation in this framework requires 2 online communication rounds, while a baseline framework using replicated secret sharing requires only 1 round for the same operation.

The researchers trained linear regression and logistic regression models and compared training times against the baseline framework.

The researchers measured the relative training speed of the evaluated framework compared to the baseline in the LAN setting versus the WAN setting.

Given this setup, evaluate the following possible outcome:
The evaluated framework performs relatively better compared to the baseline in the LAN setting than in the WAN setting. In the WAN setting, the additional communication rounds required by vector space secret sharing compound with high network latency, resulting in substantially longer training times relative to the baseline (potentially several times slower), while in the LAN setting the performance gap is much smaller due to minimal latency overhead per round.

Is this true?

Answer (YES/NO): NO